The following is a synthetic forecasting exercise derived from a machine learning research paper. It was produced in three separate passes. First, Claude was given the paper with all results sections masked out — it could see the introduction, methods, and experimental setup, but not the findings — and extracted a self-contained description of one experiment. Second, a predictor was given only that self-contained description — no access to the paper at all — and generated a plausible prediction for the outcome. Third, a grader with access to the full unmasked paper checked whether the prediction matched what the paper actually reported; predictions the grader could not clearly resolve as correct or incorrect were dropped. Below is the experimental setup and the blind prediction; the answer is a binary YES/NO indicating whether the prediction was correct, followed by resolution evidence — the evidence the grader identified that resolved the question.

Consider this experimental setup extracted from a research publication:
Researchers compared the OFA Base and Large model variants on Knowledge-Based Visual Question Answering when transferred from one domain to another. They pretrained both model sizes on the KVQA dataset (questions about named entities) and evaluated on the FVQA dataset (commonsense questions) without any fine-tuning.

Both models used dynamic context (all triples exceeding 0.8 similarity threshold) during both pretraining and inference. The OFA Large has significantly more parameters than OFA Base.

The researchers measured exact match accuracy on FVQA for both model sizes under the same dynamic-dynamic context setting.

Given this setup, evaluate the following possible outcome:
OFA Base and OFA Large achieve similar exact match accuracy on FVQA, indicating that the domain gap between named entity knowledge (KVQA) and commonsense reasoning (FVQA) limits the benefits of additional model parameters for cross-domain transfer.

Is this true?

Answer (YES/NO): NO